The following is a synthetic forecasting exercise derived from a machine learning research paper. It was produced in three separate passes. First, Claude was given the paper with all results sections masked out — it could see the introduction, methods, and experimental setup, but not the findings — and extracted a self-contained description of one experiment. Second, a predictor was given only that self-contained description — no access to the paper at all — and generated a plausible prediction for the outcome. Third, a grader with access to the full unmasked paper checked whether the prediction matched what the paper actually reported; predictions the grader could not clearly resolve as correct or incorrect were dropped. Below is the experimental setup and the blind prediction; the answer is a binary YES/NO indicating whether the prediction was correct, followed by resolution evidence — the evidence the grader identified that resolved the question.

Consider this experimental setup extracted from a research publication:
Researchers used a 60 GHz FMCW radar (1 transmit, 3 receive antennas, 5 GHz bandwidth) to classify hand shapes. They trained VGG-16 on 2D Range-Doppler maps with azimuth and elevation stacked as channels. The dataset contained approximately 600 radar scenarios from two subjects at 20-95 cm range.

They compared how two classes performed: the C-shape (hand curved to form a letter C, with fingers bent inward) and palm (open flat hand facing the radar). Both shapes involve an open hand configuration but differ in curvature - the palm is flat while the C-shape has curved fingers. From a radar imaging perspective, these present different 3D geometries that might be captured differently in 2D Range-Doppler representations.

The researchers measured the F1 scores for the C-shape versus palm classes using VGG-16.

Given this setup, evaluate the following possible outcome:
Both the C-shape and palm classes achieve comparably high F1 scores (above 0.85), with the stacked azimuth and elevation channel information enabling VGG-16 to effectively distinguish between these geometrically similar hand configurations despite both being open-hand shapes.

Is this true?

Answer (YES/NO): NO